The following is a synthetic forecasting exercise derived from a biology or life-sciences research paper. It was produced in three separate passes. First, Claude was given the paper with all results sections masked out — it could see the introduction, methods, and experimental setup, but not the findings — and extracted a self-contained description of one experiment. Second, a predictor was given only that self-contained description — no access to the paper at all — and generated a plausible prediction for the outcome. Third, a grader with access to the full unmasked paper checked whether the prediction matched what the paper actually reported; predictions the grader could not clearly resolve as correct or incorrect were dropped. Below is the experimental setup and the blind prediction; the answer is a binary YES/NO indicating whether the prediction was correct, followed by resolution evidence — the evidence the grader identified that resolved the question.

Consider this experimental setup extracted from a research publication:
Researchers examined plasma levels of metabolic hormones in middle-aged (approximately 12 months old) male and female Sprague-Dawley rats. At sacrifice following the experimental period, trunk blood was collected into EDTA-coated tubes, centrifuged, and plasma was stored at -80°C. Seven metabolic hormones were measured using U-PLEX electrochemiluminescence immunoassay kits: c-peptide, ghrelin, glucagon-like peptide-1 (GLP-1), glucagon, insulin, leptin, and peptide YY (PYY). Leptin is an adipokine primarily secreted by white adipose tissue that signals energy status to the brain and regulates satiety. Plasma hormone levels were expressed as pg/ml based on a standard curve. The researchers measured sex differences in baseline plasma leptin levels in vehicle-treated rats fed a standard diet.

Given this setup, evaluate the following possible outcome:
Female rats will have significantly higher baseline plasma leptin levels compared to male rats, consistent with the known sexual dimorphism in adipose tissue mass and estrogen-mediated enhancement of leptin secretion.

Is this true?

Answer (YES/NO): NO